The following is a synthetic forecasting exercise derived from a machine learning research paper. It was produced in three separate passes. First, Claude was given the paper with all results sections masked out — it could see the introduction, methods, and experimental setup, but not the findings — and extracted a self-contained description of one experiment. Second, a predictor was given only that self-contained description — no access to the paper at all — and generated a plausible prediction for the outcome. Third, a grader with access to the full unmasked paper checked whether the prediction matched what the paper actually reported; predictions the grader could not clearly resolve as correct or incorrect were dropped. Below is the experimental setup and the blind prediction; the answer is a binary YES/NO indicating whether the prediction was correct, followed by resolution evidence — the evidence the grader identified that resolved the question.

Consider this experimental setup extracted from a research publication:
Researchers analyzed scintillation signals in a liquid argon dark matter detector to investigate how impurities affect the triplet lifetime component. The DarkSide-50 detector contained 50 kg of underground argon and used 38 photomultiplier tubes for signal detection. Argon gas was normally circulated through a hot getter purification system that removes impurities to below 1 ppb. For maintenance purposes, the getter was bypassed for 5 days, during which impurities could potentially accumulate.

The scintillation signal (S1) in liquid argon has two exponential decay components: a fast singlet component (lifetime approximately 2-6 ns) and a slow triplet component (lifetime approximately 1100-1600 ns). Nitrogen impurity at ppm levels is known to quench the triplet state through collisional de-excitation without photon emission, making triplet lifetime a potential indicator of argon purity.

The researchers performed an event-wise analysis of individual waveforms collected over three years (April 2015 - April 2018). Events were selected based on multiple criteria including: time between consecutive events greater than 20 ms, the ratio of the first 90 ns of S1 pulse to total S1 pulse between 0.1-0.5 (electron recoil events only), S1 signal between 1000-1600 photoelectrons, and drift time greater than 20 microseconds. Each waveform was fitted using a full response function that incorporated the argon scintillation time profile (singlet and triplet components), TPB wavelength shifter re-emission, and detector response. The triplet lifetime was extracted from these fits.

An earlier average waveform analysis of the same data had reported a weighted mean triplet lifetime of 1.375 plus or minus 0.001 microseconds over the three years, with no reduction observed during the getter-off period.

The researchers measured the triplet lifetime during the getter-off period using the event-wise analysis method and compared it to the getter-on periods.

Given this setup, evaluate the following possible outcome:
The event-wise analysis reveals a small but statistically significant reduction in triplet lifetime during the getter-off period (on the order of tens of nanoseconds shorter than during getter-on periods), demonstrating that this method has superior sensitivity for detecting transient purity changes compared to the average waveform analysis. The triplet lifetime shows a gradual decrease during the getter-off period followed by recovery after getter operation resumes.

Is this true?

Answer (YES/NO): NO